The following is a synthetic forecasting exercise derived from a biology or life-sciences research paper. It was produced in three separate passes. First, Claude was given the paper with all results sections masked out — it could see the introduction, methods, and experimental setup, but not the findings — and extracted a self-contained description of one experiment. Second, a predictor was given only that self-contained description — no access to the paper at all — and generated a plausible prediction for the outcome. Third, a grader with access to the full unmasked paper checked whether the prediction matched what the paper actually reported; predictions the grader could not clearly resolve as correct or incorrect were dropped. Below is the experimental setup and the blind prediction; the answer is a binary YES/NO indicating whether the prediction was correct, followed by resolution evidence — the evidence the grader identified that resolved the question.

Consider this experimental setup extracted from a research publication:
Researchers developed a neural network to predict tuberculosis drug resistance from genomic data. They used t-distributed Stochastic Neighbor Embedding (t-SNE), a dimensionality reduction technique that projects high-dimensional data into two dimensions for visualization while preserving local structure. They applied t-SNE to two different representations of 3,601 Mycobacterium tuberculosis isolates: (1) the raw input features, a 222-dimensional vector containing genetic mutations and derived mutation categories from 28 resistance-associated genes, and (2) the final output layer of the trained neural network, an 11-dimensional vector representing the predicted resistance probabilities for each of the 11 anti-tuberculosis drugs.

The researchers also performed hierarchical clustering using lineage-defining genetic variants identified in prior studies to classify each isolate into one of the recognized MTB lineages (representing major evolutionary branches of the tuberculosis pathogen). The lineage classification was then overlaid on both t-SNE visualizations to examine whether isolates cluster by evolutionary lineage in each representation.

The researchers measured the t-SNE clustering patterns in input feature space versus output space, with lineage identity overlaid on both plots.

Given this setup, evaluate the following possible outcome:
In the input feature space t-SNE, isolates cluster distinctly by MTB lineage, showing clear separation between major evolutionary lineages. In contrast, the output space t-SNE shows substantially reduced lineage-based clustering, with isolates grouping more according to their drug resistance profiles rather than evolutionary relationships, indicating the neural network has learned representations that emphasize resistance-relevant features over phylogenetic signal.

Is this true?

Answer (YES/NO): YES